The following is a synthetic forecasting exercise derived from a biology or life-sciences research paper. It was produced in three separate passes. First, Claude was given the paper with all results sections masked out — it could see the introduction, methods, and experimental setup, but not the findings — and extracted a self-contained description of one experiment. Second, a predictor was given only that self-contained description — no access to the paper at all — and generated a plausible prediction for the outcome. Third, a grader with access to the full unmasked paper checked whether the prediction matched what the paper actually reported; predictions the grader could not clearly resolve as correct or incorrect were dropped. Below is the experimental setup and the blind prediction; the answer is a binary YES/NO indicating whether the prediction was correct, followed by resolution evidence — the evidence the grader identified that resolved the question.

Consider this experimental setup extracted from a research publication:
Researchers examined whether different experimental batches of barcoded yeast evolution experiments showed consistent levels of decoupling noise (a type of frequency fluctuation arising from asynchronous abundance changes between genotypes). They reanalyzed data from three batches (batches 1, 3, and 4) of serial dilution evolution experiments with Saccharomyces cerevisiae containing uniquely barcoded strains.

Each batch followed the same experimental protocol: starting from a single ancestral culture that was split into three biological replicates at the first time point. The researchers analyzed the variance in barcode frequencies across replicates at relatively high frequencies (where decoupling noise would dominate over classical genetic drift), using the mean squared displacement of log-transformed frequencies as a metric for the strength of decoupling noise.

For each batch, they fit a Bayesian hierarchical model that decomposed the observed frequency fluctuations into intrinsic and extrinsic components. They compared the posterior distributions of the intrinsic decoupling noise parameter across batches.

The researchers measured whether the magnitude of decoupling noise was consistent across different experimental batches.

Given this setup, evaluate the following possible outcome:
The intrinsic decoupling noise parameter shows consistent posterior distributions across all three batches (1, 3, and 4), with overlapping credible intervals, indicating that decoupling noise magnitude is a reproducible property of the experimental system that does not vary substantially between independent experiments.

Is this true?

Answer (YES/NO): NO